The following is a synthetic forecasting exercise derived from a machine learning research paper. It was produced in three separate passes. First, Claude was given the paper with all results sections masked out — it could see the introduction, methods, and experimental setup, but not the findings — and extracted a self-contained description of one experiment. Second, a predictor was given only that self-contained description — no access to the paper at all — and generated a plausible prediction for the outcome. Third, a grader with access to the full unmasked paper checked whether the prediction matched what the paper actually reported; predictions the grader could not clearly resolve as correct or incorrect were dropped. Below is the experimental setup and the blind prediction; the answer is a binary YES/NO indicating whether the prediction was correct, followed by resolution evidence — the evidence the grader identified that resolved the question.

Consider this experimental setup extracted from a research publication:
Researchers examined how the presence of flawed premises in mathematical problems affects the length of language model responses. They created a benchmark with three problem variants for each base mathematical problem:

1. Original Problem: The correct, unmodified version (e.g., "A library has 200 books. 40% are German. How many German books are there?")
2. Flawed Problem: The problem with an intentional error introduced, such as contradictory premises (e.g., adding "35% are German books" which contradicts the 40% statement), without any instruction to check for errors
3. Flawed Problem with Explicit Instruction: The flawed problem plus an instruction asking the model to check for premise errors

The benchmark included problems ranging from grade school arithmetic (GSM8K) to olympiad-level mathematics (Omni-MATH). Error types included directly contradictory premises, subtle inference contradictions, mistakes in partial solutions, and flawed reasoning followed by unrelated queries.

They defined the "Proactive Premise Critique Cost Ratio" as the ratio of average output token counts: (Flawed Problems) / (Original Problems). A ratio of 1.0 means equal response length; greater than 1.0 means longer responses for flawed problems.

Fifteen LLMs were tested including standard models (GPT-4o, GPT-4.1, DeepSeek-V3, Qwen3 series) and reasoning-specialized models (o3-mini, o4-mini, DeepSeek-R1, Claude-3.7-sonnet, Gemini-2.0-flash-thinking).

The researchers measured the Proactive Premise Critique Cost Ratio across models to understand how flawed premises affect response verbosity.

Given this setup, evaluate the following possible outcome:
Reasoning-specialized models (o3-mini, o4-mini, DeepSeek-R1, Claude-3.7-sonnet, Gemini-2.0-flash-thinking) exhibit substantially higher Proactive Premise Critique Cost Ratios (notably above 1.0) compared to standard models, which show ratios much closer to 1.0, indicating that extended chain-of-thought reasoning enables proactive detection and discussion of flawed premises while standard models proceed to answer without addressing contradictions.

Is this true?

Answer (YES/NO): NO